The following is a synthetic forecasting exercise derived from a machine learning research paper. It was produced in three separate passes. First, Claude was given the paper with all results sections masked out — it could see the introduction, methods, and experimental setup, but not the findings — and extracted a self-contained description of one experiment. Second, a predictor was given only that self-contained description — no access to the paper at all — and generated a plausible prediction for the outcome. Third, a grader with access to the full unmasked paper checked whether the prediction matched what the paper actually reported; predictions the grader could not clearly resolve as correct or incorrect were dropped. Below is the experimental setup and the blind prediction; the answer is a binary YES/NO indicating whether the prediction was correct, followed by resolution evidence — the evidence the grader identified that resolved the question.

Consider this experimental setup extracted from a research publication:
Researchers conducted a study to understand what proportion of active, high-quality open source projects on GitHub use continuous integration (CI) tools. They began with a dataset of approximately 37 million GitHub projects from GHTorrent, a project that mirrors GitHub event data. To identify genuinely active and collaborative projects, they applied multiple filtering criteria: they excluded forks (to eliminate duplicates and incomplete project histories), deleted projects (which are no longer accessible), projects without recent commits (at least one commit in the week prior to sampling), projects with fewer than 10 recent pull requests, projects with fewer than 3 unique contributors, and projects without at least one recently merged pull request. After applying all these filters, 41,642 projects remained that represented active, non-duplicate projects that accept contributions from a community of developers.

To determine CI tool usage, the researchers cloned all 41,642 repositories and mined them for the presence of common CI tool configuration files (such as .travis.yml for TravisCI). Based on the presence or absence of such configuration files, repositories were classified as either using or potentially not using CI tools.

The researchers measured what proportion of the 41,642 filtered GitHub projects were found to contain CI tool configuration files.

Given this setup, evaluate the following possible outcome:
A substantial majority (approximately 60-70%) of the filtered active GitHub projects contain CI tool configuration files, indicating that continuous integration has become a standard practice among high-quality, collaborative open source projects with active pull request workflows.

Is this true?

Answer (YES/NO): YES